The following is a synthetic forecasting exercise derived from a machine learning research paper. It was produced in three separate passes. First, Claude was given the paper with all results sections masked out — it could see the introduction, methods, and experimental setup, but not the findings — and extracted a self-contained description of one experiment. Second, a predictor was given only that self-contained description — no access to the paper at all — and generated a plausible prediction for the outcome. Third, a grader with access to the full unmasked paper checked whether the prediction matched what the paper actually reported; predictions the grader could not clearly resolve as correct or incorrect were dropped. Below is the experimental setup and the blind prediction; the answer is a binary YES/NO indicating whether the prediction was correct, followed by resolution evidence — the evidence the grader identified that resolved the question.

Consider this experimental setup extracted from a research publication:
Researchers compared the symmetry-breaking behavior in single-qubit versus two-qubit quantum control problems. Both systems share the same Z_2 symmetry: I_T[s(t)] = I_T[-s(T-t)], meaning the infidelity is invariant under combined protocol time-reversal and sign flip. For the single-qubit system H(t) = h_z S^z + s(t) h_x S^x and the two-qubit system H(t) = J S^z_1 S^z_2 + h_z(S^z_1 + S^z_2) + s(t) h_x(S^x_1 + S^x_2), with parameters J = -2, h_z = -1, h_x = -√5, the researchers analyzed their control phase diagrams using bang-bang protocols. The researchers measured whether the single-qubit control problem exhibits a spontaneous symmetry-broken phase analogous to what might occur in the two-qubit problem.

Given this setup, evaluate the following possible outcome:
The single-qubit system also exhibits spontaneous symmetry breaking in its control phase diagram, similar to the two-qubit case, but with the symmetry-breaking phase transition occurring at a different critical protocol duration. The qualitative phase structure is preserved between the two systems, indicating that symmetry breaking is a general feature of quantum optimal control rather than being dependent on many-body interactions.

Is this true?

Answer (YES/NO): NO